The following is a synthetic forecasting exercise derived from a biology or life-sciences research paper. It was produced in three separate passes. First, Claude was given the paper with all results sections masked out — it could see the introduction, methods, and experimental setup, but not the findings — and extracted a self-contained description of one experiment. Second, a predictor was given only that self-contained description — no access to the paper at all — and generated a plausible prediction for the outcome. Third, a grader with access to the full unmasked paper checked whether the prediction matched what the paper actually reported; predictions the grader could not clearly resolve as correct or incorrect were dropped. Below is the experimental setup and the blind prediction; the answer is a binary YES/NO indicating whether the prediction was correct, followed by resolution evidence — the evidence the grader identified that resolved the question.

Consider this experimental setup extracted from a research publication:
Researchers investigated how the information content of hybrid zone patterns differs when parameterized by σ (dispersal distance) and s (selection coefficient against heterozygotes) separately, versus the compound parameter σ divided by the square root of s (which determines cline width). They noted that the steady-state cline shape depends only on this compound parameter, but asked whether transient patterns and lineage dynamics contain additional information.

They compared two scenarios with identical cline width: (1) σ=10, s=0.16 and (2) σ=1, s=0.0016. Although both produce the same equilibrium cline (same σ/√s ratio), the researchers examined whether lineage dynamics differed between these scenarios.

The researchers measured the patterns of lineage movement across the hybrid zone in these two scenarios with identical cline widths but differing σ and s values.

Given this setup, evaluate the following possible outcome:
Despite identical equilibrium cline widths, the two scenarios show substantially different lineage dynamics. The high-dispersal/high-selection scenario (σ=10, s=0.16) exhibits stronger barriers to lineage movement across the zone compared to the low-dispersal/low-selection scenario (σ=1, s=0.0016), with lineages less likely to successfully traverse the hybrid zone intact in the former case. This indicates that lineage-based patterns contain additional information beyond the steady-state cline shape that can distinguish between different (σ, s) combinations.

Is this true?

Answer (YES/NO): YES